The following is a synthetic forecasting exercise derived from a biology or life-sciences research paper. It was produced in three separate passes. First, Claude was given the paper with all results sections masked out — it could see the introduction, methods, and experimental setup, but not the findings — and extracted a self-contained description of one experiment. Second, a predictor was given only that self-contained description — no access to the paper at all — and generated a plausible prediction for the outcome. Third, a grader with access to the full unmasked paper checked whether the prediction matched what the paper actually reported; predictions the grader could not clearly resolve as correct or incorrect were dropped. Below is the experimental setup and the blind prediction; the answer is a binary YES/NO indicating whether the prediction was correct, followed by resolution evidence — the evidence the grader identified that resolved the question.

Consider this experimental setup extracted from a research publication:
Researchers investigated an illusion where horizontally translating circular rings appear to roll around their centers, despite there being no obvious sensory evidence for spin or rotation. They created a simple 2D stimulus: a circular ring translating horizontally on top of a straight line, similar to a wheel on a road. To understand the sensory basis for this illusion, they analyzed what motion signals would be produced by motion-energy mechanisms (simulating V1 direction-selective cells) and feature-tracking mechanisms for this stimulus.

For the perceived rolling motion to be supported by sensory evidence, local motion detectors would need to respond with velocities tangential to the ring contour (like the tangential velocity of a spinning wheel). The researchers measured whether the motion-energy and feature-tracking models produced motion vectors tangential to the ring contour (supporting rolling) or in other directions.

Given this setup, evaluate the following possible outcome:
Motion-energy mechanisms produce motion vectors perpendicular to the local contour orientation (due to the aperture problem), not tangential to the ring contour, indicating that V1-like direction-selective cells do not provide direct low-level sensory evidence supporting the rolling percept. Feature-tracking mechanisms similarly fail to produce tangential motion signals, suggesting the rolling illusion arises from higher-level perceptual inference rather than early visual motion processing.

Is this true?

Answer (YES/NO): YES